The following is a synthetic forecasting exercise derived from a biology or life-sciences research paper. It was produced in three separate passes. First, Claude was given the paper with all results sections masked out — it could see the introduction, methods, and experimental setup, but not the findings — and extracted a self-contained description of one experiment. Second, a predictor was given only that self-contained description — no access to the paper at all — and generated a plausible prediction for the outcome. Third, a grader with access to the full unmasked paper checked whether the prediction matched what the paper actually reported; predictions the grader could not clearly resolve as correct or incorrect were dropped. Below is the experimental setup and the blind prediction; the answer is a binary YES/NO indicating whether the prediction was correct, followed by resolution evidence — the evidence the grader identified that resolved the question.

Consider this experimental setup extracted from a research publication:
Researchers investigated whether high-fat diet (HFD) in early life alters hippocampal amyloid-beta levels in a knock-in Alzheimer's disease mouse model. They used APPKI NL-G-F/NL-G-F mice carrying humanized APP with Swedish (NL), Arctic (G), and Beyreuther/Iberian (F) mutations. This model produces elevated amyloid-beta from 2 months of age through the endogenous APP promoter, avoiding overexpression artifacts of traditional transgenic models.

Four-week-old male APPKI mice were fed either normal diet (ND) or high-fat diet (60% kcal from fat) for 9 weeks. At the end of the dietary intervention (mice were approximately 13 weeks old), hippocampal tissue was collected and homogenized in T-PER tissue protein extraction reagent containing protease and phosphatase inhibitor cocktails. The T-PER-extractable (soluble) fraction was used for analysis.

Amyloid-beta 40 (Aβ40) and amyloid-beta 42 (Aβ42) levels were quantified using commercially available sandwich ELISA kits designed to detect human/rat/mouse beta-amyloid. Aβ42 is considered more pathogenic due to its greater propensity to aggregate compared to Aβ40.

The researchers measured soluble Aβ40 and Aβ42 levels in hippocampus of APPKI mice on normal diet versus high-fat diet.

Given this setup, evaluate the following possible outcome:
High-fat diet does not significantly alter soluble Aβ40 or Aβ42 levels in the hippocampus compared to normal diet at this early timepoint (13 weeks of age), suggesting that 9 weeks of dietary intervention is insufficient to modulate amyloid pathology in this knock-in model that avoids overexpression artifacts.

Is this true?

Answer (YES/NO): YES